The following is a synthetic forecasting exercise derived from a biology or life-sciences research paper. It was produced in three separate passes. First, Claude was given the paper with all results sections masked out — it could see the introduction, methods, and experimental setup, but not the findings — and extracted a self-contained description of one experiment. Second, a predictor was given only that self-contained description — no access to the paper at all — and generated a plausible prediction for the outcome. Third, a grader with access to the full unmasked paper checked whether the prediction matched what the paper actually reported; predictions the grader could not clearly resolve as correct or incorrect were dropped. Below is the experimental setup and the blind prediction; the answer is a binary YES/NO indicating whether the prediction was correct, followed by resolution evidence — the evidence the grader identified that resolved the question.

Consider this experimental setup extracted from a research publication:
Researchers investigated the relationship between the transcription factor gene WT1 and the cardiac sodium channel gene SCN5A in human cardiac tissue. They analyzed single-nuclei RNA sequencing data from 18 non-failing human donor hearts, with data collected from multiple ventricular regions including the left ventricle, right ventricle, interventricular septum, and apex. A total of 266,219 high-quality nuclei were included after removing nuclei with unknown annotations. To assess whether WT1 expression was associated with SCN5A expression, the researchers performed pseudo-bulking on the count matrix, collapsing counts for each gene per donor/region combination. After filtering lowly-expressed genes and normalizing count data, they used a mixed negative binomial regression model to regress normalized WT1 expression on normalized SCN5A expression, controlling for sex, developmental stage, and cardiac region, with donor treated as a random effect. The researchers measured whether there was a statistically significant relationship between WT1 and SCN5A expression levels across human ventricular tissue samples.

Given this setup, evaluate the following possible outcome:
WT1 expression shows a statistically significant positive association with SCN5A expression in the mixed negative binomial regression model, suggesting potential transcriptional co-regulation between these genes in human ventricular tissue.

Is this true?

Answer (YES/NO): NO